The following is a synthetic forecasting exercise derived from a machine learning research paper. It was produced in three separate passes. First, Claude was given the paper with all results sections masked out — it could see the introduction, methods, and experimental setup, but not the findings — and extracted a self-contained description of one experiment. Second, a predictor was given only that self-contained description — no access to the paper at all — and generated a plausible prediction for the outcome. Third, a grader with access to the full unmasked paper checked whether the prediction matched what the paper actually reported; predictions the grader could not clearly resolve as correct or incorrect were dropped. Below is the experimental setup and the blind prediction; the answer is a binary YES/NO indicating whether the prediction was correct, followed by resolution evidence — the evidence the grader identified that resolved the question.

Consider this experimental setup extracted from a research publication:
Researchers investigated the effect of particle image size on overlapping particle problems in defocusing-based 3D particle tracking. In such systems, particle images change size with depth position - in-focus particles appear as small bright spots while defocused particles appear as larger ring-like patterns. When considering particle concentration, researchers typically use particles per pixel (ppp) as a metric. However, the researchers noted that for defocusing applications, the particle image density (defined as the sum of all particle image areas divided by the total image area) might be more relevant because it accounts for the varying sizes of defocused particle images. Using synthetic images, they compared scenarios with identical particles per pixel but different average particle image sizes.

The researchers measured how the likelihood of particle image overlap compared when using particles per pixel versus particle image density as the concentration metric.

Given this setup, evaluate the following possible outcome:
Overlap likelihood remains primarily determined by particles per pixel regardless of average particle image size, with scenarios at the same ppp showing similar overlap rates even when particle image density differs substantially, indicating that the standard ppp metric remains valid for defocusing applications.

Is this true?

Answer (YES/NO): NO